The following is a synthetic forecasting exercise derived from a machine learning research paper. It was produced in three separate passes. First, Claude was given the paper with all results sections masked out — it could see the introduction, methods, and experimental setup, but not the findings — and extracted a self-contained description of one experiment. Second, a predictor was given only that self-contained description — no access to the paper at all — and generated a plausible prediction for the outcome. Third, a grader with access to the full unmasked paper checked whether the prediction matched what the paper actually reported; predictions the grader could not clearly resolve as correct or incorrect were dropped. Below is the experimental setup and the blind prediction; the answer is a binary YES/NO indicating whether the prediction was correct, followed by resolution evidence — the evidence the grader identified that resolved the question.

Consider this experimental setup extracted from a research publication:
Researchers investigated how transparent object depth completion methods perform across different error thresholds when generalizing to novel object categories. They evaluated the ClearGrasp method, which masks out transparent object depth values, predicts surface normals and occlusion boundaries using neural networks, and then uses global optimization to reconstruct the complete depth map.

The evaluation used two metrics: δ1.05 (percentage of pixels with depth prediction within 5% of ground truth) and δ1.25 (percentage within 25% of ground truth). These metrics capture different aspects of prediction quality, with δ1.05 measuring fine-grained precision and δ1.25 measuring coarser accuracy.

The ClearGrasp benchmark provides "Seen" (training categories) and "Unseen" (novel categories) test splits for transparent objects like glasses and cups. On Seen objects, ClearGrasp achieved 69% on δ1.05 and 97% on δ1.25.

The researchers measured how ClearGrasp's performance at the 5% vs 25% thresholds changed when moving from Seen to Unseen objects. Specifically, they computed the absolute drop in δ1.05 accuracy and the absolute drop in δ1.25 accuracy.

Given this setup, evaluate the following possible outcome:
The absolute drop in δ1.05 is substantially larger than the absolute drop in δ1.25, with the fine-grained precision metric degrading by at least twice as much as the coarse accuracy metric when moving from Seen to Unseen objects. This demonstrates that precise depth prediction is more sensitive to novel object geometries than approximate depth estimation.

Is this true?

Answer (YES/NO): YES